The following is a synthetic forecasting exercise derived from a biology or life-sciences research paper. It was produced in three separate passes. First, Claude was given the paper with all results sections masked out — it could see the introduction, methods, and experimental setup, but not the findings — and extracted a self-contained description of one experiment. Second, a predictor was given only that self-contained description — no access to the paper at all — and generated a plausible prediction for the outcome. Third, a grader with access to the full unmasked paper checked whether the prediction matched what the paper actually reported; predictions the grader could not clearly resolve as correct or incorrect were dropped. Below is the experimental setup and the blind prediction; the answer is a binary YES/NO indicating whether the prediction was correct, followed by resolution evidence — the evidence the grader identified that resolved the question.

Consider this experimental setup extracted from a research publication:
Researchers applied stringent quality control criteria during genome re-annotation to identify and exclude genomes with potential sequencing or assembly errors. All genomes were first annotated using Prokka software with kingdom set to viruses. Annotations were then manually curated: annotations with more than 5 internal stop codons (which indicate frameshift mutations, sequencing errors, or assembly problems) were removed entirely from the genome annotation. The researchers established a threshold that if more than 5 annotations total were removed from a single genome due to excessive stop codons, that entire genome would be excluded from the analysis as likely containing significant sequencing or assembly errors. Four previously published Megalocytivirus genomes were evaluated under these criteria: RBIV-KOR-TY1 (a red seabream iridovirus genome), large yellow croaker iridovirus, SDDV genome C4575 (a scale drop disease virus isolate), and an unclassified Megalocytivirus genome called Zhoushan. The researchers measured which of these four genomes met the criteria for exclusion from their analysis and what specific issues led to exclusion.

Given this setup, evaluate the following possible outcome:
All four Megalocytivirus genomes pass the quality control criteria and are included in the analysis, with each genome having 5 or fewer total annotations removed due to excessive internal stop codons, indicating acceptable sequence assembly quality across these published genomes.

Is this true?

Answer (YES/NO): NO